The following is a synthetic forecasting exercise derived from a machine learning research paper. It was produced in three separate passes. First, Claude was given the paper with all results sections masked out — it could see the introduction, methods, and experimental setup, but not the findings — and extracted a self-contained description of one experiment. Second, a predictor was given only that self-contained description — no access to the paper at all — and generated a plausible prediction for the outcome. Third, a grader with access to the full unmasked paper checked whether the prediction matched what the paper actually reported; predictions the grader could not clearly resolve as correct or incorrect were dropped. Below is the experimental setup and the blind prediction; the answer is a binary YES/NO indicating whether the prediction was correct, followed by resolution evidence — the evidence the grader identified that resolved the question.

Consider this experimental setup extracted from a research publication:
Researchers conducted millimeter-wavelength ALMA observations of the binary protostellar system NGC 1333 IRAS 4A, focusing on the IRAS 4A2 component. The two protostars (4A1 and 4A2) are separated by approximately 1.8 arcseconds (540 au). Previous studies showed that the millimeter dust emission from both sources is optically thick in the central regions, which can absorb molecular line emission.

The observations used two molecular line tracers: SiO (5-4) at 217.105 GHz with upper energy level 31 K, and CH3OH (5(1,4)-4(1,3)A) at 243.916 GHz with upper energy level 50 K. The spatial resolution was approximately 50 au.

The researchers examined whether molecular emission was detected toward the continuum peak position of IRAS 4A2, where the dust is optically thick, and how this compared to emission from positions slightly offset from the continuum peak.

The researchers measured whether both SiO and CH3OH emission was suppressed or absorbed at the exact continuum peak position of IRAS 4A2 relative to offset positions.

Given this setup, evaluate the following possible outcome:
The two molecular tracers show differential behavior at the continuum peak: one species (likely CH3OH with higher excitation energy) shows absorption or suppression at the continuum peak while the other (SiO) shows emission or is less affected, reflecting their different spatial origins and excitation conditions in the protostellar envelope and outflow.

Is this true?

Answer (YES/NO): NO